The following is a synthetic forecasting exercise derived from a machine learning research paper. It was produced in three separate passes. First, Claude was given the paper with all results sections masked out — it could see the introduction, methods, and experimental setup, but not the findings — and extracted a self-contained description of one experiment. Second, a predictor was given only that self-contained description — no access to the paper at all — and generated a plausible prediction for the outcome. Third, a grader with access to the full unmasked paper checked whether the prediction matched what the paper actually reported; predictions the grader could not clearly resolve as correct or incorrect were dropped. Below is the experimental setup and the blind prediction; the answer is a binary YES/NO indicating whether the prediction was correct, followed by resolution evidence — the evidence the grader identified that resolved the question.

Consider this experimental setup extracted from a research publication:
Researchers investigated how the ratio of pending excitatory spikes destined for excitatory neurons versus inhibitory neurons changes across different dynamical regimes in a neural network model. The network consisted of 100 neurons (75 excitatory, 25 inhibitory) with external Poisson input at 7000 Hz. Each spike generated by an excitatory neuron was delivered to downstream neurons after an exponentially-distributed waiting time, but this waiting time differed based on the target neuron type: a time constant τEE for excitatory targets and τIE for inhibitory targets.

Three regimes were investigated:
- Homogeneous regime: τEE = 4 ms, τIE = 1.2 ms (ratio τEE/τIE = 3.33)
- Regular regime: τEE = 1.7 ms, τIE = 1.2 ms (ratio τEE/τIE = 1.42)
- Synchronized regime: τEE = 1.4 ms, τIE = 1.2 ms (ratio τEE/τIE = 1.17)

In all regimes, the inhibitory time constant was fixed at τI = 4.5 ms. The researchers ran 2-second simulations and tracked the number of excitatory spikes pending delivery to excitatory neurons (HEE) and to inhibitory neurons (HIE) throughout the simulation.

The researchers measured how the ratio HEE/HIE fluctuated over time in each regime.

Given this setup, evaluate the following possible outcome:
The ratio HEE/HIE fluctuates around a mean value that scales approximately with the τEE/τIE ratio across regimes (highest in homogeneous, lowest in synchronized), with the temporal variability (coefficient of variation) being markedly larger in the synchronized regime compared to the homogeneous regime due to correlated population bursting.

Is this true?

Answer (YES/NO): NO